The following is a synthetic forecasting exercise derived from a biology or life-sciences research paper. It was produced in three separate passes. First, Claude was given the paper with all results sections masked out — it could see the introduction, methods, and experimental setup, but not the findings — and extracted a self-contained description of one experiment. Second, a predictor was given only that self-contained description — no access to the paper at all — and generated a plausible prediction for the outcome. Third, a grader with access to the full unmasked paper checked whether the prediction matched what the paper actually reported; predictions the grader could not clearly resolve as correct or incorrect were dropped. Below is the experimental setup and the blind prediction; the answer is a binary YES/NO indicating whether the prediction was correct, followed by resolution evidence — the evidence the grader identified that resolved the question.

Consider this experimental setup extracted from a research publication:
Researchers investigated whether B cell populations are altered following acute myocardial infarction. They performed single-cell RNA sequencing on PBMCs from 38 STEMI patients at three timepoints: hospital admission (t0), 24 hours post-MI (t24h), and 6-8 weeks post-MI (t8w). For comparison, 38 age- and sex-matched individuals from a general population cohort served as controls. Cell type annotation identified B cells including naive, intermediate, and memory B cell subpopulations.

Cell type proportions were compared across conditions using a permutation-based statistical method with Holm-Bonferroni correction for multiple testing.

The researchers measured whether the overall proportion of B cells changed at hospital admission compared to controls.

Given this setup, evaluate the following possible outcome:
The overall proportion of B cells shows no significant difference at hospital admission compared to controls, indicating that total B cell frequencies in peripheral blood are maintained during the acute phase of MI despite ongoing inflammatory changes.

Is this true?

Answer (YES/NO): YES